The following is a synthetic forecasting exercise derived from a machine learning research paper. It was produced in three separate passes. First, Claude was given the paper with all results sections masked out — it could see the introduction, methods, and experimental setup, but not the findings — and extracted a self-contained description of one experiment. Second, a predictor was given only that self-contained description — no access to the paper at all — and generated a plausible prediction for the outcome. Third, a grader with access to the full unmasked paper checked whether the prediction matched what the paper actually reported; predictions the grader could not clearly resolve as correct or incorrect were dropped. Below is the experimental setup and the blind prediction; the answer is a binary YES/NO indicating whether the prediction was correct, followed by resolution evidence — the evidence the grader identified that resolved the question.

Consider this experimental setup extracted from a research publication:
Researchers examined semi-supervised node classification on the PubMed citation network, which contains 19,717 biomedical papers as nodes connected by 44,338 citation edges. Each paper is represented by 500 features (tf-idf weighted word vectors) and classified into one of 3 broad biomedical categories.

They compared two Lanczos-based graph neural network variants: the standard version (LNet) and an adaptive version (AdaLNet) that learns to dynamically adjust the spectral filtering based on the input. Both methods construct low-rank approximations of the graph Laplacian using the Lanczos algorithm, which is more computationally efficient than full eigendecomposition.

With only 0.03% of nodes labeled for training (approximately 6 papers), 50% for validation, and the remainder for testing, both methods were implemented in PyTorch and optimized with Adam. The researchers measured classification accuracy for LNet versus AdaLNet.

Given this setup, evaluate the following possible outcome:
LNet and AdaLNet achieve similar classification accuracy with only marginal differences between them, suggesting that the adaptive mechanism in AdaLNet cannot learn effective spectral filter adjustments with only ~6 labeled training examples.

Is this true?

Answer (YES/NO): YES